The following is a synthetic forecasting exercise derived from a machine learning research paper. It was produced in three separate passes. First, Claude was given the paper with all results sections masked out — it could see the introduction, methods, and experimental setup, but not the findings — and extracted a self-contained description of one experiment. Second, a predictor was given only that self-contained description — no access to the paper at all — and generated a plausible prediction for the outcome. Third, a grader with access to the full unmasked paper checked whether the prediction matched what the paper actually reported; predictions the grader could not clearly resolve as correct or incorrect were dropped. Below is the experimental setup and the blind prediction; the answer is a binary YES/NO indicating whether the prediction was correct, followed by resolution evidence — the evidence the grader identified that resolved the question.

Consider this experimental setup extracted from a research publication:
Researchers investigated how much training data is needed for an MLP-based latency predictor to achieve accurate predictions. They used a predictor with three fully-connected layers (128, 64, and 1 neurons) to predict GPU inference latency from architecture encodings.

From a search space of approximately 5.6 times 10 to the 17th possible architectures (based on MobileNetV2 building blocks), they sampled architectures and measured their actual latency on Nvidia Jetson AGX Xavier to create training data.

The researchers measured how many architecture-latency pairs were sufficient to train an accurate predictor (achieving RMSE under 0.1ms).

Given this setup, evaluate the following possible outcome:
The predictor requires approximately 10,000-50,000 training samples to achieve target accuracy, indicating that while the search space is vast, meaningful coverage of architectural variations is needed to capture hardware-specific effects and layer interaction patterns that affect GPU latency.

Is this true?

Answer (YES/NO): NO